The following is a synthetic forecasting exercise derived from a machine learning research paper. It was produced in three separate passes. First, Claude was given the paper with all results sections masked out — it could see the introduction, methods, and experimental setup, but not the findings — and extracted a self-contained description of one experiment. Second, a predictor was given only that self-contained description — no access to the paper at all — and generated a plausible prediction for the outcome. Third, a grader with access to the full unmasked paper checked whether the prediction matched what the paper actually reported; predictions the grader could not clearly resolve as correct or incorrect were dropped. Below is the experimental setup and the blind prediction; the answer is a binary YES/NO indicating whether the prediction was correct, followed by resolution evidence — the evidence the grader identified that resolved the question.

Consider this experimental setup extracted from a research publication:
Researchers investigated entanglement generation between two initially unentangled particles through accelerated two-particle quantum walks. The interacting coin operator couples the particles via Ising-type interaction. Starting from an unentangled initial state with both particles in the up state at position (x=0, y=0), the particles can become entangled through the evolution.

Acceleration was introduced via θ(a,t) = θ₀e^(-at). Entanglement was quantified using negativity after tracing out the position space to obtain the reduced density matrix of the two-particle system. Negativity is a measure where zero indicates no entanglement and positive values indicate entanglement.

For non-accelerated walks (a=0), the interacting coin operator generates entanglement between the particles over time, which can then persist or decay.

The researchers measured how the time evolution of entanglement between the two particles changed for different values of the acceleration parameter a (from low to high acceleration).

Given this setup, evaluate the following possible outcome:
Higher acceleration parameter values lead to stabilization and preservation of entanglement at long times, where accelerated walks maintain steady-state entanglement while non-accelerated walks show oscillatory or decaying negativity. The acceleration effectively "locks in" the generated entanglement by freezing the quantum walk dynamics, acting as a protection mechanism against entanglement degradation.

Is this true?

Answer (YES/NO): NO